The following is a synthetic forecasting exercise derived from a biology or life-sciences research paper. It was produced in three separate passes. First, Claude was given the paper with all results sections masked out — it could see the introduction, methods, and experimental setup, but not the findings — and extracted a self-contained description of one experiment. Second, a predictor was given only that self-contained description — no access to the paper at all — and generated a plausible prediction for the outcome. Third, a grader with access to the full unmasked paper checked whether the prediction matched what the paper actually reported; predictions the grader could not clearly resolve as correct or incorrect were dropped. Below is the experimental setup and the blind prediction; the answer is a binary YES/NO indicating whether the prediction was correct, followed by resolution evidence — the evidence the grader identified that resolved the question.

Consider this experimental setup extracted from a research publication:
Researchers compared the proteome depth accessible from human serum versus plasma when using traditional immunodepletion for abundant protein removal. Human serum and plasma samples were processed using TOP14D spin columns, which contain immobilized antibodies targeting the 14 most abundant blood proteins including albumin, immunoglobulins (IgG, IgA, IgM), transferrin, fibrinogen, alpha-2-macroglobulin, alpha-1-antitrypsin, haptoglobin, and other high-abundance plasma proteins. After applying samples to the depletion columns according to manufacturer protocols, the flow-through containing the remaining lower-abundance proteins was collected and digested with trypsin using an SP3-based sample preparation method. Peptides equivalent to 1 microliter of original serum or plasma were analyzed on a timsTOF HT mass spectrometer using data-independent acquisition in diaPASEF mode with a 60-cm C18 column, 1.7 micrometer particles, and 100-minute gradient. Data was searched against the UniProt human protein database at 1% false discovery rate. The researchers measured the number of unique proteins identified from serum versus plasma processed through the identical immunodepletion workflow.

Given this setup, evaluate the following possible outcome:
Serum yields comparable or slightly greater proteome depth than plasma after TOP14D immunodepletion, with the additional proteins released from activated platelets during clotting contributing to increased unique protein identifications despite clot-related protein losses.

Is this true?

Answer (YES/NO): NO